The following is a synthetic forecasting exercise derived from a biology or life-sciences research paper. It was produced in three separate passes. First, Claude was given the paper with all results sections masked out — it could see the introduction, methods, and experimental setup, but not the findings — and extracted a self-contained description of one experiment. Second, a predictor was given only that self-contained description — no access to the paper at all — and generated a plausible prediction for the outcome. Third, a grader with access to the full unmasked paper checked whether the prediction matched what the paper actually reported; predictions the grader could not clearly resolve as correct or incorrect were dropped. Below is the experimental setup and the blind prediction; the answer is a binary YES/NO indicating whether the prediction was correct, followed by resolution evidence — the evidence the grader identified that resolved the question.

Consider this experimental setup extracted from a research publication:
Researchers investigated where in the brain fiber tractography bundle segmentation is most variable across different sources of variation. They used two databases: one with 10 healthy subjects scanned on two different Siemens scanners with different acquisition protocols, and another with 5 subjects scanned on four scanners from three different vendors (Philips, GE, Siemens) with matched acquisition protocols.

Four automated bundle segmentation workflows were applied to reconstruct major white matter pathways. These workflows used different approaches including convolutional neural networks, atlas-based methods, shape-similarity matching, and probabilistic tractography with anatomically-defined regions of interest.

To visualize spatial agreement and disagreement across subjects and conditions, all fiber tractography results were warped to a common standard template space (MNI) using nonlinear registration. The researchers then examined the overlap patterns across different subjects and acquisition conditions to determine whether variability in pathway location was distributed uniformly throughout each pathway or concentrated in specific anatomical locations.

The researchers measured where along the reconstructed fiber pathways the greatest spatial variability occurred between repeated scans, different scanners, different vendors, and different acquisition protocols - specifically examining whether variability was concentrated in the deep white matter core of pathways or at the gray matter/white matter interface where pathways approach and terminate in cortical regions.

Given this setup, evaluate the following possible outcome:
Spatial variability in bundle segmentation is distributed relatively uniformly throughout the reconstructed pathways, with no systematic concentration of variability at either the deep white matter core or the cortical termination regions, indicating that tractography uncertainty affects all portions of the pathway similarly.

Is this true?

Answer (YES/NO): NO